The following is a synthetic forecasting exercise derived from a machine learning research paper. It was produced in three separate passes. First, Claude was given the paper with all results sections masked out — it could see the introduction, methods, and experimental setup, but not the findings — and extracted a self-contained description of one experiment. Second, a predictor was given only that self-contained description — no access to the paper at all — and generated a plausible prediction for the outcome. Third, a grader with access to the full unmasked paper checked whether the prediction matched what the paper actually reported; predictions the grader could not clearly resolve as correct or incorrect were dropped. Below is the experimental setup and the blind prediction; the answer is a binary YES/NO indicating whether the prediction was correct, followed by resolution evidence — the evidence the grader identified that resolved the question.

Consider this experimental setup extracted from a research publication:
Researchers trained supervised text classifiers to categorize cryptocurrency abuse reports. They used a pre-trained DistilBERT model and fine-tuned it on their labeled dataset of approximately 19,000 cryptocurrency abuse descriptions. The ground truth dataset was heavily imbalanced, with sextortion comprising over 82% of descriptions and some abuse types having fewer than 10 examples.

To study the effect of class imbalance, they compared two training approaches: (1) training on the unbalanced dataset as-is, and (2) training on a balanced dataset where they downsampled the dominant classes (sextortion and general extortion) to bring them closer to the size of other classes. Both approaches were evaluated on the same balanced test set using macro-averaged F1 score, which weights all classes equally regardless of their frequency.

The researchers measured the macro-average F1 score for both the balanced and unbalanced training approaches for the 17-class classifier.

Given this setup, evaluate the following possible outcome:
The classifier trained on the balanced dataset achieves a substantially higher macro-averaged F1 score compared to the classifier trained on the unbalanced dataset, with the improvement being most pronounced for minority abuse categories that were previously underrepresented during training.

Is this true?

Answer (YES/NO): NO